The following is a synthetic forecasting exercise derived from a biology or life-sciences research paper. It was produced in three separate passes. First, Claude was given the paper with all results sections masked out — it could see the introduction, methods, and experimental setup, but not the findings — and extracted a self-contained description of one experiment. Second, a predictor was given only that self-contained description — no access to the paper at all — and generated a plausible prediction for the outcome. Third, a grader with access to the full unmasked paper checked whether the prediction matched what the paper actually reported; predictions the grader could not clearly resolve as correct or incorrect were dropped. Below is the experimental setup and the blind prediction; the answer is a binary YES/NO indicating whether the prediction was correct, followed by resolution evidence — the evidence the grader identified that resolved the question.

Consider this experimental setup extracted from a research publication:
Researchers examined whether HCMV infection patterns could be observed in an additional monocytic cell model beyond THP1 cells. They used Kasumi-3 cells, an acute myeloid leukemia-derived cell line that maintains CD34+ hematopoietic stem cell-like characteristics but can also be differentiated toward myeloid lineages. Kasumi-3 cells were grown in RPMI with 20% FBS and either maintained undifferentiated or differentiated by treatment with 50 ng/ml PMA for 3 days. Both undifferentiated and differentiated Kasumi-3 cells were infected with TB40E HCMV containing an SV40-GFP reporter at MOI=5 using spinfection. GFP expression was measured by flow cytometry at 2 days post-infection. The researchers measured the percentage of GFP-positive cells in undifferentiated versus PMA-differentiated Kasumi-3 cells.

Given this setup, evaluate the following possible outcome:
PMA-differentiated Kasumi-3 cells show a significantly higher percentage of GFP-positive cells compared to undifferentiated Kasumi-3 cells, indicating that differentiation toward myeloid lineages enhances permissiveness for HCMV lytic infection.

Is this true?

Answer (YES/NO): YES